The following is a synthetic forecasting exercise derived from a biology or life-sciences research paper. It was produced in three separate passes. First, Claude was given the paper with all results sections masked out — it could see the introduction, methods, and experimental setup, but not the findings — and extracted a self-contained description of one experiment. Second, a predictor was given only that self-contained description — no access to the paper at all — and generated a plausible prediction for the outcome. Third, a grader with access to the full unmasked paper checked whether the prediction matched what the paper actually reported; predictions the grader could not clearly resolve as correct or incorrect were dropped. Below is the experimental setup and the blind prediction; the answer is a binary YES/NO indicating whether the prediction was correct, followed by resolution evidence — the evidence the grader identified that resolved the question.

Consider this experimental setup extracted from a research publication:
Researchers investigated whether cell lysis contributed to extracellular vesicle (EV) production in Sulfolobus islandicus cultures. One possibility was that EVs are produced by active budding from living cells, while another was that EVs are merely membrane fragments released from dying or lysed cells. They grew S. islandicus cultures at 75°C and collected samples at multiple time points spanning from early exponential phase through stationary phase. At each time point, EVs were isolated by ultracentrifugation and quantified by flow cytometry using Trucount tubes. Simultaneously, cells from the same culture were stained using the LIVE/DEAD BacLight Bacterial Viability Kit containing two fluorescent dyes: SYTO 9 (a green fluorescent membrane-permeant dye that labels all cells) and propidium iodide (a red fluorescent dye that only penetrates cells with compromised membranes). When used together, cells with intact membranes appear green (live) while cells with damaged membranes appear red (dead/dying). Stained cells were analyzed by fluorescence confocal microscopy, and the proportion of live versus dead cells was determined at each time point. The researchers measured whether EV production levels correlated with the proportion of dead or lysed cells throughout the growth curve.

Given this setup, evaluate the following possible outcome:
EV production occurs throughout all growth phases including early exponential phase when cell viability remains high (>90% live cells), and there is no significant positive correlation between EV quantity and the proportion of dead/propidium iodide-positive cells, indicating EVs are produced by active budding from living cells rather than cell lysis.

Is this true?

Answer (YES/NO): YES